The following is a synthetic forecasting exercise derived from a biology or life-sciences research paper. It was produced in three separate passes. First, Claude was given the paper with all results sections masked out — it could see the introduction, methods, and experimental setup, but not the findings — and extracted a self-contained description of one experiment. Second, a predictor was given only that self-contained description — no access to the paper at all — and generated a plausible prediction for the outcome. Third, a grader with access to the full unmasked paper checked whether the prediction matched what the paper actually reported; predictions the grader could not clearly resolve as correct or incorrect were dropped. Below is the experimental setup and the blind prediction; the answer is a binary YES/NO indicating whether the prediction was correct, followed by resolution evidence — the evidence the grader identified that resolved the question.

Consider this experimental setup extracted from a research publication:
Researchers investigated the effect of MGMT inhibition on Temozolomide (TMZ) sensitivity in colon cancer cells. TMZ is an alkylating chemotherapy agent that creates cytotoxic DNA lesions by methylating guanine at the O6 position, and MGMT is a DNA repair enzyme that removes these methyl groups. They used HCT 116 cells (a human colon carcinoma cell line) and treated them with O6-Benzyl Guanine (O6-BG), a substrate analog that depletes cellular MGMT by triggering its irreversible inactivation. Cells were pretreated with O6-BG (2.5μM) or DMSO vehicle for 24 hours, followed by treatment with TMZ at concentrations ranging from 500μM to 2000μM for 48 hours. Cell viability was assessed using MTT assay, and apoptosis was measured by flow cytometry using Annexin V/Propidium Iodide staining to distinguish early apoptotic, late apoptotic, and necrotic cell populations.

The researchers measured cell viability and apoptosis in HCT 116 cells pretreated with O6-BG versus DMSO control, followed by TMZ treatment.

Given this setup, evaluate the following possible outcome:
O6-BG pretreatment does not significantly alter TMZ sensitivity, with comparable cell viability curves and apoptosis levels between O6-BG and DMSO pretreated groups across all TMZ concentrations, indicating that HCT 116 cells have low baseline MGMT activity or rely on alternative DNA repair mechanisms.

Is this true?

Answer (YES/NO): NO